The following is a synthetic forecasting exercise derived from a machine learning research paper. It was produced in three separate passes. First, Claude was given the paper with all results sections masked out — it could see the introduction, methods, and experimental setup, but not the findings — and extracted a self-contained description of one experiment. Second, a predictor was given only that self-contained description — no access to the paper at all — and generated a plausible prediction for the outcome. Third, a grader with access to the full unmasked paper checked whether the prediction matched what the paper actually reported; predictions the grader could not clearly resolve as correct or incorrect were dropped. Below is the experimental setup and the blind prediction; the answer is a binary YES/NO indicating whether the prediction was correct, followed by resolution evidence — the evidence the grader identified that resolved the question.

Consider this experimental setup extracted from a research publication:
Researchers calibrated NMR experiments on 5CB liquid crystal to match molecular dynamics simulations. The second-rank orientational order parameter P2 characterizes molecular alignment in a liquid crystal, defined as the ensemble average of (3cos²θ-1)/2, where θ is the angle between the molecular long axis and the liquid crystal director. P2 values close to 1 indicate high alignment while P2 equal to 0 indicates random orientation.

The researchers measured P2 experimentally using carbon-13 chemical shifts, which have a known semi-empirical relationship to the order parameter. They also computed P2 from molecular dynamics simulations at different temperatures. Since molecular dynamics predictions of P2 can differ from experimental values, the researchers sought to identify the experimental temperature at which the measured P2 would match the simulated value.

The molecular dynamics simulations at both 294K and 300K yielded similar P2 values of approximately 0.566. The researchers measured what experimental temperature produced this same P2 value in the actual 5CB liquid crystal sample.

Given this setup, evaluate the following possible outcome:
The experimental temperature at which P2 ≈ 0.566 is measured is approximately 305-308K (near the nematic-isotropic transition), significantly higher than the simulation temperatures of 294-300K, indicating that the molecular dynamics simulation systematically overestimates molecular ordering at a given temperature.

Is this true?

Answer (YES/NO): NO